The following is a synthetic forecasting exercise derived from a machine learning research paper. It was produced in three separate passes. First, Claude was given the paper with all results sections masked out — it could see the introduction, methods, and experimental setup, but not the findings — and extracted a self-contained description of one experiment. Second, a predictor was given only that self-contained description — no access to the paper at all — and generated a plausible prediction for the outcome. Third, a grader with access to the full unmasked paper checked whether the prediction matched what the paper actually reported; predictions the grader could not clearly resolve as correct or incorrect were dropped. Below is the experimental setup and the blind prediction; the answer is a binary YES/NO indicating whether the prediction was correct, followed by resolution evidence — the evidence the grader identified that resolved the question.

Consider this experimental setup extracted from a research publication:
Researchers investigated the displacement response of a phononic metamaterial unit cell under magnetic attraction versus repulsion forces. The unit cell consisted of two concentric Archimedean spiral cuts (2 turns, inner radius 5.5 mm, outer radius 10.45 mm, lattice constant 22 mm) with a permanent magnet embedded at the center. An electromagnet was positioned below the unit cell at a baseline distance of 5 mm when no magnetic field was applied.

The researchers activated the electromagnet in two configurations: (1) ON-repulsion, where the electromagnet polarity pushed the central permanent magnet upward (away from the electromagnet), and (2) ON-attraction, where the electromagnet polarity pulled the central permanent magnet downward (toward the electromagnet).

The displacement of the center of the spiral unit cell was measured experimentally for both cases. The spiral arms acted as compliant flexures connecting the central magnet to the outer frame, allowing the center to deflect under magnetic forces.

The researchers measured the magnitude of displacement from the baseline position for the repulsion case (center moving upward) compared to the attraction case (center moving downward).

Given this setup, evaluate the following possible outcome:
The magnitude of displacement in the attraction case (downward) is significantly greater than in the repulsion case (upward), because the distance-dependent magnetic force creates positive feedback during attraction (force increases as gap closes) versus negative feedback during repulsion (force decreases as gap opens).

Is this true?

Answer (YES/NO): YES